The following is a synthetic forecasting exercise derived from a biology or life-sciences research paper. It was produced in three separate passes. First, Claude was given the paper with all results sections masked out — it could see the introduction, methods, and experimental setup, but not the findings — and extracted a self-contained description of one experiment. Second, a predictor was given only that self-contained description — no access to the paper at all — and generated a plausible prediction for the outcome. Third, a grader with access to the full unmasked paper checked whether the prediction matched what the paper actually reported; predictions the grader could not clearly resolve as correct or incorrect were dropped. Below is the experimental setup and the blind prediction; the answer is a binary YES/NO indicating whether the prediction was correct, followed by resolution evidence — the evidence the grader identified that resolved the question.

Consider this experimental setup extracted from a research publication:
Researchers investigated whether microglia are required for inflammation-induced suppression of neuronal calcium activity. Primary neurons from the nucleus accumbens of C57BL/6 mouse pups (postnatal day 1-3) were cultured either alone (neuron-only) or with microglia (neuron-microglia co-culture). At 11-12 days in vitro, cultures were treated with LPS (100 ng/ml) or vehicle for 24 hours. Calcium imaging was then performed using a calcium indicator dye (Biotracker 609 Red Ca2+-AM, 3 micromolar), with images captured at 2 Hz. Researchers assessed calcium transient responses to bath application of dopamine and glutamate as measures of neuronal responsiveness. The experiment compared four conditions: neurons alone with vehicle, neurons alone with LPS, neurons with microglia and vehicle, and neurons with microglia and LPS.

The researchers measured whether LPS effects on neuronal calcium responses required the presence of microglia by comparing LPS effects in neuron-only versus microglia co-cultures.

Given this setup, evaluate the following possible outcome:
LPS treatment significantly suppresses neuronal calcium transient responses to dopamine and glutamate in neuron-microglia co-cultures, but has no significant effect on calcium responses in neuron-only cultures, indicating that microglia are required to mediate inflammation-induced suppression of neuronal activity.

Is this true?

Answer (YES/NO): NO